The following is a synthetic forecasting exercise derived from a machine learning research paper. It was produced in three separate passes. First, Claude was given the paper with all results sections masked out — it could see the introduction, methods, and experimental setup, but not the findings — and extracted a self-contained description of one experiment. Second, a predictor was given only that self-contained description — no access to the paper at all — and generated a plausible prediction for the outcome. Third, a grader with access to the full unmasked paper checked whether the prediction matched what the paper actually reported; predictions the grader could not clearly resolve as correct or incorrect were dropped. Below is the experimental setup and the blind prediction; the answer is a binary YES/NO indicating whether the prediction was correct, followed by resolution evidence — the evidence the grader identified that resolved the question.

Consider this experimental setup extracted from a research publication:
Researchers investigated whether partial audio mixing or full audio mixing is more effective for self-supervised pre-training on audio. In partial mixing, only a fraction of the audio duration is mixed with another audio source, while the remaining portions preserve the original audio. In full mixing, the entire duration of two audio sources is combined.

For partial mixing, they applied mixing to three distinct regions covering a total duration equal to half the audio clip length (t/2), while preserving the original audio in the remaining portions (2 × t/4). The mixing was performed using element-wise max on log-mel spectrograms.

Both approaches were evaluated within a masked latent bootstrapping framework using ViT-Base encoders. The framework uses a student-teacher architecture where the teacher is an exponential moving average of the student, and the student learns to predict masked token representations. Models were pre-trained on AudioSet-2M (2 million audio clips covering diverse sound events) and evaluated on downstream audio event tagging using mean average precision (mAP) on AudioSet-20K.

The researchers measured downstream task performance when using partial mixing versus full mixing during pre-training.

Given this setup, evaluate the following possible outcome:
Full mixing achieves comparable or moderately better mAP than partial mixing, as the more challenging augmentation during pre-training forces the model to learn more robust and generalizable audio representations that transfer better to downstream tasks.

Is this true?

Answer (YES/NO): NO